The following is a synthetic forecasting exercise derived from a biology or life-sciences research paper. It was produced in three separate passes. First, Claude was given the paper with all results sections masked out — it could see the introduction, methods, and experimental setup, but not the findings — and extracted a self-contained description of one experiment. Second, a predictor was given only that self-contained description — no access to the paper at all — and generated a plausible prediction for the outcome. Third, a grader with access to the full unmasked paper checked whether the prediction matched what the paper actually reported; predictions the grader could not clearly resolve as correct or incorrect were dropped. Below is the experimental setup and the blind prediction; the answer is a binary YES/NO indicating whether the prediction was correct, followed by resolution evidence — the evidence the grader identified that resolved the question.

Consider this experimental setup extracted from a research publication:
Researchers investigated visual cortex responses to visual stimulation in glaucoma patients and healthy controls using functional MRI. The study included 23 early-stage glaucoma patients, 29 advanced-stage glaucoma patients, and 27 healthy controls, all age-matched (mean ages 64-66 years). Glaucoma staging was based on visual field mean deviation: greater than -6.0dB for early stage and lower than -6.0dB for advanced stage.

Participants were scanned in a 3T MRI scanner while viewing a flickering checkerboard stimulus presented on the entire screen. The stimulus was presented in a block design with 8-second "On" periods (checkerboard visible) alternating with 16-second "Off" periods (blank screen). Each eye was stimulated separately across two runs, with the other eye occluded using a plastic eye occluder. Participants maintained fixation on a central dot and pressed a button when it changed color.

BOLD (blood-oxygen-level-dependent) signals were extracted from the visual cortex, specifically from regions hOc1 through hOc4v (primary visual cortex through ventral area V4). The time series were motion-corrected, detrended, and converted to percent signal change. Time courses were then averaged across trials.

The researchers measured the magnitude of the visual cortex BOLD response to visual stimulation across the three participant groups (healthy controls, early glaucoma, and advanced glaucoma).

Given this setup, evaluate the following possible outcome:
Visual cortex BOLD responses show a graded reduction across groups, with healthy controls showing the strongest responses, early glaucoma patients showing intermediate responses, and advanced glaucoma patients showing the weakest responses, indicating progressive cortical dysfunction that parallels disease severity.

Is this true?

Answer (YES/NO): NO